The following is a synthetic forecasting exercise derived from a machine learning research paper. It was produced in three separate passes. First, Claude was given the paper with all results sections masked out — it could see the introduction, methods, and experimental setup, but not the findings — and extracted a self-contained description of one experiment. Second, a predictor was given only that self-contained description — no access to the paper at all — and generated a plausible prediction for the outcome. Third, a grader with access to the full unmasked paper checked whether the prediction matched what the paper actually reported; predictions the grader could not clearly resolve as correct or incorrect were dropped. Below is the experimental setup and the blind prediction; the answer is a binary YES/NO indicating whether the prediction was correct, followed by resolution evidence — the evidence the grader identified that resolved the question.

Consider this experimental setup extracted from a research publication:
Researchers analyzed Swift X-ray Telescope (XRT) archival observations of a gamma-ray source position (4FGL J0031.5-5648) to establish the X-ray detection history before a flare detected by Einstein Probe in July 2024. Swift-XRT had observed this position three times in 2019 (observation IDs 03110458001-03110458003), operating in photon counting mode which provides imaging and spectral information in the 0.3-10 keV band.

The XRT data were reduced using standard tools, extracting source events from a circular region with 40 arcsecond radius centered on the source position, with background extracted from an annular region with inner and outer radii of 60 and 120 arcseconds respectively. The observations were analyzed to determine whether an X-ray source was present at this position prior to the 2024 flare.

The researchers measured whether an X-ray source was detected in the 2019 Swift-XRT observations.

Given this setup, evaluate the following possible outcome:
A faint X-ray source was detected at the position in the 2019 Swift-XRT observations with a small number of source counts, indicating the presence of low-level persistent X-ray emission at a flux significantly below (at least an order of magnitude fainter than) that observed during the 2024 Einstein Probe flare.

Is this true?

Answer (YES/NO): NO